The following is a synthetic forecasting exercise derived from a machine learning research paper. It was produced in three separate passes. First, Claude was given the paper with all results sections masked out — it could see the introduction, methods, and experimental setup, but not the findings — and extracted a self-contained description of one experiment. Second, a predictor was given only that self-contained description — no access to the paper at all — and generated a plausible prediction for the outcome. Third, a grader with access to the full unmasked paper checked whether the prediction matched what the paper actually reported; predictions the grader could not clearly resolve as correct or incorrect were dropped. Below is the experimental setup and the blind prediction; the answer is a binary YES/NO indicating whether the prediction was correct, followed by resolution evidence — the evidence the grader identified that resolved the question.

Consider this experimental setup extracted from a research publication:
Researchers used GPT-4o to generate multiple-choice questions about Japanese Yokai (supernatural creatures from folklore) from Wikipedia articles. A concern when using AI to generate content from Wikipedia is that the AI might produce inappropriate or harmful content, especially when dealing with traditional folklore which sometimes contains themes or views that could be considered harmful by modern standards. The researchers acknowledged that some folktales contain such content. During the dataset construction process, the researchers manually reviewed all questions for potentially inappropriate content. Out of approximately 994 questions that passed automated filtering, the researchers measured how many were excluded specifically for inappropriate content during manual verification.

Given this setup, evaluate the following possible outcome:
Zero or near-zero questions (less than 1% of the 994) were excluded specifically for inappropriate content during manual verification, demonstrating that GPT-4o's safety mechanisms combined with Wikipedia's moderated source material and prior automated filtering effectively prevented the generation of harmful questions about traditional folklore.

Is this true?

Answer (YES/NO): YES